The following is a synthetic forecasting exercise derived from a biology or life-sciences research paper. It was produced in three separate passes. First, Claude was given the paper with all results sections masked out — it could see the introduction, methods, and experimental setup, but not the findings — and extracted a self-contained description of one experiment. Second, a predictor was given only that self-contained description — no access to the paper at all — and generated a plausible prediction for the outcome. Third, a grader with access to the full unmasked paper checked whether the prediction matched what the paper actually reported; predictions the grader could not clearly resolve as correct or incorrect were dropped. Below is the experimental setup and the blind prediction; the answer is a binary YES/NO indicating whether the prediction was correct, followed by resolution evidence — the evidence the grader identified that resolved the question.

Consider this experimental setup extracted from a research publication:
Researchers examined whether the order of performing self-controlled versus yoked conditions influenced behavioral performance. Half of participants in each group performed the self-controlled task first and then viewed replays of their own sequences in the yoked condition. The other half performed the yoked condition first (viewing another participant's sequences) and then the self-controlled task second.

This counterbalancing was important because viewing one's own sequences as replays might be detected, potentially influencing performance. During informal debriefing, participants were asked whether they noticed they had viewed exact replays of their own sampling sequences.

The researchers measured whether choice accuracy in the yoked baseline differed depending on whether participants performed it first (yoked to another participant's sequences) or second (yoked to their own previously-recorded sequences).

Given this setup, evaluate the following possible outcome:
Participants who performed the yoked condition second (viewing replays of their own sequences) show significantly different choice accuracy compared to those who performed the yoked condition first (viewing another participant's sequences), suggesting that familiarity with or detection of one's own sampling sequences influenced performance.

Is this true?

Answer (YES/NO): NO